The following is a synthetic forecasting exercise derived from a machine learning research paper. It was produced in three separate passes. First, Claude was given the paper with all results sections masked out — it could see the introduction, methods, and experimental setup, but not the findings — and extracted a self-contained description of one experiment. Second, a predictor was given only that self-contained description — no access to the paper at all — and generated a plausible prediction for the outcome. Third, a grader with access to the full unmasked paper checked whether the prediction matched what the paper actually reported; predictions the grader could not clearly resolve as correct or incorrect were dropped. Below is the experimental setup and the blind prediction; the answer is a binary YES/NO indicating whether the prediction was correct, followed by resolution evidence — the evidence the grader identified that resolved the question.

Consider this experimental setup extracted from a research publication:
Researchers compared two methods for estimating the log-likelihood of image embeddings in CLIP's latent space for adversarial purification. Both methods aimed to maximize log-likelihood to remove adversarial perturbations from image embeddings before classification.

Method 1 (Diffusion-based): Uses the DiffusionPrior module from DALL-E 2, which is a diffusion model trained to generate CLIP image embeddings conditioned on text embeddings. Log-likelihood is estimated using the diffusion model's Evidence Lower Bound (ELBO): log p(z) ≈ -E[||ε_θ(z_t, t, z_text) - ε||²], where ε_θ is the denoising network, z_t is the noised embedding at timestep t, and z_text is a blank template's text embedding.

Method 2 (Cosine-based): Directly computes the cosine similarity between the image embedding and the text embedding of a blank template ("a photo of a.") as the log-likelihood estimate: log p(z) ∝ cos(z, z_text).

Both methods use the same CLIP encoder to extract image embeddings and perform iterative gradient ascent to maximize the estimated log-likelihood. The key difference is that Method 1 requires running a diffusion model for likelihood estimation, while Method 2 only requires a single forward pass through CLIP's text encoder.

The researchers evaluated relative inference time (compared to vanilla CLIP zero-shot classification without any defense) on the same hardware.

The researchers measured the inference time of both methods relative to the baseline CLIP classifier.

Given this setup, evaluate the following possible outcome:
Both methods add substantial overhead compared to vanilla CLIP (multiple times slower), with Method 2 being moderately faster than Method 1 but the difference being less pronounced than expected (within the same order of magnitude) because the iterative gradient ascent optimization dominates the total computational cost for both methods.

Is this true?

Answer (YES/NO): NO